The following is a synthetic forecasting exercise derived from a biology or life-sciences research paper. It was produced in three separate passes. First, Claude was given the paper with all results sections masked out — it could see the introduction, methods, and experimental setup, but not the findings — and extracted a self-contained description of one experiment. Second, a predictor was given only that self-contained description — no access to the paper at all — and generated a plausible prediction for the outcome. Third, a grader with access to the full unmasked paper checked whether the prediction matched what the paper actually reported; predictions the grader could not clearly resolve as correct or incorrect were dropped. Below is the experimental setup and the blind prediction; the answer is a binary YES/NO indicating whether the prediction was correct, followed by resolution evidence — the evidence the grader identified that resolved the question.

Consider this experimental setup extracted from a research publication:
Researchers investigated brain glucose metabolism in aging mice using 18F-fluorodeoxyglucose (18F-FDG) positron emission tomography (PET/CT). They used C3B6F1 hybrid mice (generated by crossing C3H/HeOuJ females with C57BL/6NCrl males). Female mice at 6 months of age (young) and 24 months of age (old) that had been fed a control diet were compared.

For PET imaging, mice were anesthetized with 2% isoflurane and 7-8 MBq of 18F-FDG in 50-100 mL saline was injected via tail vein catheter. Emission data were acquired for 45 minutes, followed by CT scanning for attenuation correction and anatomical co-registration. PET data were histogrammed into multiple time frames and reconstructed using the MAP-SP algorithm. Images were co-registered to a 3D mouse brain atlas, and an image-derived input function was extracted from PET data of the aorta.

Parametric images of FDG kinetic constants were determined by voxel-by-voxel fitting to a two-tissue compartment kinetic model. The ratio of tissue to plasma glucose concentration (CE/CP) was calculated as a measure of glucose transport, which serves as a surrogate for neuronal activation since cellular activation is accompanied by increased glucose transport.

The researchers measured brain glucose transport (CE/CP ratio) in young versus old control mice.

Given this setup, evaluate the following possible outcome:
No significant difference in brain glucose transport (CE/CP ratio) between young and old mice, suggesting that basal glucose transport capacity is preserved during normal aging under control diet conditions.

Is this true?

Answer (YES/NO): NO